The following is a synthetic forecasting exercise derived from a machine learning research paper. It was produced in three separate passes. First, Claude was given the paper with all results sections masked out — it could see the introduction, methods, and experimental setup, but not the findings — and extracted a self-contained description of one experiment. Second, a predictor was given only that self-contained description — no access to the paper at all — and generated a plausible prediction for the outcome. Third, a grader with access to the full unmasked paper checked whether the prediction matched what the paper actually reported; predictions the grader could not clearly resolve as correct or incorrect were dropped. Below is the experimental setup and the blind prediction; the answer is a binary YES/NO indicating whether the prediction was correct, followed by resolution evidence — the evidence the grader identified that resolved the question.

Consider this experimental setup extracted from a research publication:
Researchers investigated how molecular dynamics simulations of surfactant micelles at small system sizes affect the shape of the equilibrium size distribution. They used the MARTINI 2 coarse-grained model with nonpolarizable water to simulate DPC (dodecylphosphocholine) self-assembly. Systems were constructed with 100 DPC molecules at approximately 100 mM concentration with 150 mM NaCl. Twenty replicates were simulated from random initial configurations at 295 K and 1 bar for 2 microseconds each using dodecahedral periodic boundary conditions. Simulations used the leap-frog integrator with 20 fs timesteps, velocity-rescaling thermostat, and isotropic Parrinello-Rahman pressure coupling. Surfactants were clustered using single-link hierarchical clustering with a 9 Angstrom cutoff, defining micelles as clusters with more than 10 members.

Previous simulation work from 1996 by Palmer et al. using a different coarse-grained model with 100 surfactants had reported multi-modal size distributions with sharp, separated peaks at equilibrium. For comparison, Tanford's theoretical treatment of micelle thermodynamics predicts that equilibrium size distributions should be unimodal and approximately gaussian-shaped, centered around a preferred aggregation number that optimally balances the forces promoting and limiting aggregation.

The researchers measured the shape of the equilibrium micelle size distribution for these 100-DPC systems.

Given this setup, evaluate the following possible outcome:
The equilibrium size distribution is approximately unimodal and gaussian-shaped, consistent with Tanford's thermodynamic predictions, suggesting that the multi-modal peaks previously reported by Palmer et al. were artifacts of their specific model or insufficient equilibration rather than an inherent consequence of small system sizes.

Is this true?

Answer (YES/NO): YES